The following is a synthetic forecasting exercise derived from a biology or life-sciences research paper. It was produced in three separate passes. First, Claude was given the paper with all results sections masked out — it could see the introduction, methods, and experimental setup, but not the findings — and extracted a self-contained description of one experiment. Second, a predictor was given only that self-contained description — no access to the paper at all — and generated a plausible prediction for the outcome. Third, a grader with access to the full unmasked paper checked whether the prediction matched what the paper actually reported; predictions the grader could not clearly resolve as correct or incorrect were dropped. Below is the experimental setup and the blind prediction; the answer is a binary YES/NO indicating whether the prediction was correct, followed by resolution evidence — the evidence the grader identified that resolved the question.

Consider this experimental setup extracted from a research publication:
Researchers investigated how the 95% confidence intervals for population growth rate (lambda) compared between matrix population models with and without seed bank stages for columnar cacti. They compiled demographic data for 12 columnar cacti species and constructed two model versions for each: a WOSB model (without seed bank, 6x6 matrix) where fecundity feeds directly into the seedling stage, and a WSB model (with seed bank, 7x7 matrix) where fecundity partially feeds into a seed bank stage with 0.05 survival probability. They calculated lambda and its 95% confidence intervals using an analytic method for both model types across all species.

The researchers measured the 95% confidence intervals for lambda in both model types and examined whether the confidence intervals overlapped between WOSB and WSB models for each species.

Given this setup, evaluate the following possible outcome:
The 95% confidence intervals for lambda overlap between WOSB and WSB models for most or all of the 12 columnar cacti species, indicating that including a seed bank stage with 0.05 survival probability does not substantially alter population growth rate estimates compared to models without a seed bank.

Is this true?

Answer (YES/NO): NO